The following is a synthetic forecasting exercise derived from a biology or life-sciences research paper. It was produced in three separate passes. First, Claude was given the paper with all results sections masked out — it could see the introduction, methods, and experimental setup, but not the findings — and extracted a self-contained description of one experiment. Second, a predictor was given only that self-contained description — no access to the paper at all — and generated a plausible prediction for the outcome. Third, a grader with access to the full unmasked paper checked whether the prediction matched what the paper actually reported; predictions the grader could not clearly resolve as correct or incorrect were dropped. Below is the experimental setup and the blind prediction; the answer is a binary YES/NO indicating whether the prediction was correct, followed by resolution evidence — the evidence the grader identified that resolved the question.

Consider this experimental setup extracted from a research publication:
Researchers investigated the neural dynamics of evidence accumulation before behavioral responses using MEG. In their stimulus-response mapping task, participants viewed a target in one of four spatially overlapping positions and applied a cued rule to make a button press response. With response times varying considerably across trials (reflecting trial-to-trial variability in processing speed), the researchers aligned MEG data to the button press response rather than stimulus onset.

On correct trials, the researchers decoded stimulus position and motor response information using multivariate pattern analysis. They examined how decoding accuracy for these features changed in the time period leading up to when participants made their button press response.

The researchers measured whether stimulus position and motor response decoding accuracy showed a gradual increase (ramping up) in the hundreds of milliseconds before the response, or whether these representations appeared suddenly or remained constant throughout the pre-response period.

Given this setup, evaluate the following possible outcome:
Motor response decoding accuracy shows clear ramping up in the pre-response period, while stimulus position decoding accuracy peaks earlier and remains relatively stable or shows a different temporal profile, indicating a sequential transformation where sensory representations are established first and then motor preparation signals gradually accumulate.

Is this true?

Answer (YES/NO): NO